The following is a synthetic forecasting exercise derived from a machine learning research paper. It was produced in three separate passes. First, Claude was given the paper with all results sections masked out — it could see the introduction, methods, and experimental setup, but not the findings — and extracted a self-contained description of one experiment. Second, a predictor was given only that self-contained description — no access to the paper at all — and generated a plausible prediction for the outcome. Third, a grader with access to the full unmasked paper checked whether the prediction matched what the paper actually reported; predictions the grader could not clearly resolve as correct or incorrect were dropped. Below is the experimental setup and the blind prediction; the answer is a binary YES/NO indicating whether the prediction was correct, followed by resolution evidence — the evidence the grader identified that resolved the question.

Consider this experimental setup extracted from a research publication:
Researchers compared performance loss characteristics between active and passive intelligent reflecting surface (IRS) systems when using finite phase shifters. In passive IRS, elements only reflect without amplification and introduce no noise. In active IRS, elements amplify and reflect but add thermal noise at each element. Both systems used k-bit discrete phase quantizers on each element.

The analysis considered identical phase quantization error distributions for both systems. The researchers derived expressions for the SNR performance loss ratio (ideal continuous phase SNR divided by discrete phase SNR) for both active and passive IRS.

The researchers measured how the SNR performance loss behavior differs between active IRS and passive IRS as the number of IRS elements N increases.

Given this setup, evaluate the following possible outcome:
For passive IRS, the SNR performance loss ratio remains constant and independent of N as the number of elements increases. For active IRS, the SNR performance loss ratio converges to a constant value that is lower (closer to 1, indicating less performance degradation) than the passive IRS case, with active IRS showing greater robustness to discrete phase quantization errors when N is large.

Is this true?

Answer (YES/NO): NO